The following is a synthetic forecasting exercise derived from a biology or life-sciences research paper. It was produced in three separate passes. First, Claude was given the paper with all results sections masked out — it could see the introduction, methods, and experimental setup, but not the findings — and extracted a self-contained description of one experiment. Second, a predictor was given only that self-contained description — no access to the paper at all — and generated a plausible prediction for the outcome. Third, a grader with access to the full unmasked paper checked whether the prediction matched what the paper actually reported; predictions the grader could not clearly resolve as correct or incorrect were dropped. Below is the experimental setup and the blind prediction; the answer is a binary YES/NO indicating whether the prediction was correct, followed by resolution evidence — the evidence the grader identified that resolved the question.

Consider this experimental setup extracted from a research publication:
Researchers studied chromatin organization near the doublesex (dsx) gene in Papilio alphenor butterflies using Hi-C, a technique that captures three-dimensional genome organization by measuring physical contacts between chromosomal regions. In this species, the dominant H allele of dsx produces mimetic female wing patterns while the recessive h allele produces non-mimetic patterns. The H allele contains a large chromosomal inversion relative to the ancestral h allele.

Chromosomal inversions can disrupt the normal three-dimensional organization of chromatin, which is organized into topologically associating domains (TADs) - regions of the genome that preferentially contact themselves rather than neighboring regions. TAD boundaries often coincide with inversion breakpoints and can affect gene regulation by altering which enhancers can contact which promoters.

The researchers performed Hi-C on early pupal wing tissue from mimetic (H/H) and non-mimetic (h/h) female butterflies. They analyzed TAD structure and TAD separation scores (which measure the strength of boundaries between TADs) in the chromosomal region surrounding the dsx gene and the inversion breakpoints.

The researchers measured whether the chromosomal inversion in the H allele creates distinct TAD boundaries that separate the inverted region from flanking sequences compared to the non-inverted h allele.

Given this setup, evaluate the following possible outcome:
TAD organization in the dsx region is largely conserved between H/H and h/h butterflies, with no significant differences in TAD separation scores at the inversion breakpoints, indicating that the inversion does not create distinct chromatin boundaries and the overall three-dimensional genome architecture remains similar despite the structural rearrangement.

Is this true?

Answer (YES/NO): YES